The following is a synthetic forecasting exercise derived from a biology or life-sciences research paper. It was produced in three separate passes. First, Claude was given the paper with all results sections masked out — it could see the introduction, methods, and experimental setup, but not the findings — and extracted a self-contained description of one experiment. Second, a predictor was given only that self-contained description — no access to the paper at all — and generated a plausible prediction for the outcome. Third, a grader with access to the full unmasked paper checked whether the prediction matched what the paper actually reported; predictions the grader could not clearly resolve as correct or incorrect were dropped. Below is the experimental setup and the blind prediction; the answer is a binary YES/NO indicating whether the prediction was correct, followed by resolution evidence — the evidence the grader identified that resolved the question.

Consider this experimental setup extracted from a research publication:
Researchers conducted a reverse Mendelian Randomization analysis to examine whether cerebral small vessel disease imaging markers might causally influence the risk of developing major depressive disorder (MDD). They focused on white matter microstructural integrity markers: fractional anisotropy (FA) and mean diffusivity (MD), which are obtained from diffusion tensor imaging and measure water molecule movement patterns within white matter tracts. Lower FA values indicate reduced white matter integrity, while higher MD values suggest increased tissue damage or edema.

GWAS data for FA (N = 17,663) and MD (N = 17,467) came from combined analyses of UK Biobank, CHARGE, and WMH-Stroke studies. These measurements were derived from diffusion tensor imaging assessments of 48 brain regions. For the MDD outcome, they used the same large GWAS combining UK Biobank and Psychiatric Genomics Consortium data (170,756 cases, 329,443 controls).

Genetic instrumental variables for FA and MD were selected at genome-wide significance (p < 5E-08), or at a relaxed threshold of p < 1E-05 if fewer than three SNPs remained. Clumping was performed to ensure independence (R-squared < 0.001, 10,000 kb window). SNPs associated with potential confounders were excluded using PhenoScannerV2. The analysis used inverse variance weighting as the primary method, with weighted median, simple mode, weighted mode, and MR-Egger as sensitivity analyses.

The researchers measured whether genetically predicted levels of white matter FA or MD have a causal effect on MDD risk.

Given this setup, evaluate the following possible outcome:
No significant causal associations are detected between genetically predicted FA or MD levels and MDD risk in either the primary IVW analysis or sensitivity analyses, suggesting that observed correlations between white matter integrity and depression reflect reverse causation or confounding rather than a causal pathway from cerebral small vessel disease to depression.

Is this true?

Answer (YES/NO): YES